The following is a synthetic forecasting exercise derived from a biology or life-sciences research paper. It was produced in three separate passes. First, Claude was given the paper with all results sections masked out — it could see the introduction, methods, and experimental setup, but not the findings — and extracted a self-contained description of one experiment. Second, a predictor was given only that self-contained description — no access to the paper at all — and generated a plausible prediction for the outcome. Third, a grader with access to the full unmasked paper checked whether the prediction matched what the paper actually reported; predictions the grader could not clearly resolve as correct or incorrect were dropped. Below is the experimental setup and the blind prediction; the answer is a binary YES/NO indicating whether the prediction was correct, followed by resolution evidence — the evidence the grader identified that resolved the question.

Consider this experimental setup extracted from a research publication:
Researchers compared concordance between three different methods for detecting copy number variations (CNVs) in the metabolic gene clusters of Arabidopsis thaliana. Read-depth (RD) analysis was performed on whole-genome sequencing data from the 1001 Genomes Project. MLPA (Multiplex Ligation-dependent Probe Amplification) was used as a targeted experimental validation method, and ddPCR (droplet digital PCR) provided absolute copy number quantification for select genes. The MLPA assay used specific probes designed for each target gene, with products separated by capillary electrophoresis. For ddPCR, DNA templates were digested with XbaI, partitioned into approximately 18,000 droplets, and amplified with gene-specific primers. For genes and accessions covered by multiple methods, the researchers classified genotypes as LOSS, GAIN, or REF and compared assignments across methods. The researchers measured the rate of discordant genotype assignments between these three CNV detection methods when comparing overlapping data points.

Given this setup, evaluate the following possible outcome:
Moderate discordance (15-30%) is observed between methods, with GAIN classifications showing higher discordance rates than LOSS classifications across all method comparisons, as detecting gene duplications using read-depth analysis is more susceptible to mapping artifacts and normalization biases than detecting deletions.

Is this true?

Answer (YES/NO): NO